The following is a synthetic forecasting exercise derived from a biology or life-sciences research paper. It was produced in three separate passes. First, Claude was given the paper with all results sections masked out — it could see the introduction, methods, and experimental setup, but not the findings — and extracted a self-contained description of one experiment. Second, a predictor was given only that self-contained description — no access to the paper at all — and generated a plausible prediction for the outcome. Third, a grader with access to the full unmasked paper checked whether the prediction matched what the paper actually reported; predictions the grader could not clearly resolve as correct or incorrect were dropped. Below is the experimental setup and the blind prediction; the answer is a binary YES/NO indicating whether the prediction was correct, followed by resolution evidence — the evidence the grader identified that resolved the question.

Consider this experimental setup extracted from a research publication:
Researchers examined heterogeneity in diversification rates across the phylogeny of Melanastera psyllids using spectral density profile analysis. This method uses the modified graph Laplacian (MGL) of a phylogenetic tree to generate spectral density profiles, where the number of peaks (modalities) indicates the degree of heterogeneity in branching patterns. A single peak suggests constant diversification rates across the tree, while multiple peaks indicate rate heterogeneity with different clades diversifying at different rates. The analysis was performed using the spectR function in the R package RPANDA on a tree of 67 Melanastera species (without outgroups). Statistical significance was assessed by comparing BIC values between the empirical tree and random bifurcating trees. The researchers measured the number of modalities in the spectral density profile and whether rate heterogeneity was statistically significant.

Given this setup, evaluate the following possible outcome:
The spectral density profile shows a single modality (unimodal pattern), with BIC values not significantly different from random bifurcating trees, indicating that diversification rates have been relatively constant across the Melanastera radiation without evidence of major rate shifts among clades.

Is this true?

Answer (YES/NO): NO